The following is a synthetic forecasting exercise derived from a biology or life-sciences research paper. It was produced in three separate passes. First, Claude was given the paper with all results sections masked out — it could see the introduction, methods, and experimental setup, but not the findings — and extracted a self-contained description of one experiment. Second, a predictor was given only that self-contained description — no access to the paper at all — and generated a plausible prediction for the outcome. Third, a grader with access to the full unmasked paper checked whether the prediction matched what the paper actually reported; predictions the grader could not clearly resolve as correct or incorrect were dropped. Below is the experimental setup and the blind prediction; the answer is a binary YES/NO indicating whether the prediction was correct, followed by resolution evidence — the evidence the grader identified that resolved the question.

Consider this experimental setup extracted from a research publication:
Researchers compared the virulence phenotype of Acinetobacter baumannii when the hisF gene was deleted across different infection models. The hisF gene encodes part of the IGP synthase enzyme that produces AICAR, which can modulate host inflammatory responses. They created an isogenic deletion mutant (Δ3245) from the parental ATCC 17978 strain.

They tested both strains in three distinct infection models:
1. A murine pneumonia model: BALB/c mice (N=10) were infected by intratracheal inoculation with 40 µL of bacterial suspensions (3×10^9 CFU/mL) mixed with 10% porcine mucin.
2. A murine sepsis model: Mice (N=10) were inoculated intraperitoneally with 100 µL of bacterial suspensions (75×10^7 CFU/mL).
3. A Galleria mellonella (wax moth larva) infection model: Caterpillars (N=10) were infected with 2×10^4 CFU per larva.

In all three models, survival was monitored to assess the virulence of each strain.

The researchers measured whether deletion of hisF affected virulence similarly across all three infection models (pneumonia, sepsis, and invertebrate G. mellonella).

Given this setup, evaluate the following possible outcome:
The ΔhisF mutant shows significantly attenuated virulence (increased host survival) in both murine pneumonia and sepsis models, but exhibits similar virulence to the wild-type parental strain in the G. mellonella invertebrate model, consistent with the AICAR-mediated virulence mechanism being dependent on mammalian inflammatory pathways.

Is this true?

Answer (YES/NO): NO